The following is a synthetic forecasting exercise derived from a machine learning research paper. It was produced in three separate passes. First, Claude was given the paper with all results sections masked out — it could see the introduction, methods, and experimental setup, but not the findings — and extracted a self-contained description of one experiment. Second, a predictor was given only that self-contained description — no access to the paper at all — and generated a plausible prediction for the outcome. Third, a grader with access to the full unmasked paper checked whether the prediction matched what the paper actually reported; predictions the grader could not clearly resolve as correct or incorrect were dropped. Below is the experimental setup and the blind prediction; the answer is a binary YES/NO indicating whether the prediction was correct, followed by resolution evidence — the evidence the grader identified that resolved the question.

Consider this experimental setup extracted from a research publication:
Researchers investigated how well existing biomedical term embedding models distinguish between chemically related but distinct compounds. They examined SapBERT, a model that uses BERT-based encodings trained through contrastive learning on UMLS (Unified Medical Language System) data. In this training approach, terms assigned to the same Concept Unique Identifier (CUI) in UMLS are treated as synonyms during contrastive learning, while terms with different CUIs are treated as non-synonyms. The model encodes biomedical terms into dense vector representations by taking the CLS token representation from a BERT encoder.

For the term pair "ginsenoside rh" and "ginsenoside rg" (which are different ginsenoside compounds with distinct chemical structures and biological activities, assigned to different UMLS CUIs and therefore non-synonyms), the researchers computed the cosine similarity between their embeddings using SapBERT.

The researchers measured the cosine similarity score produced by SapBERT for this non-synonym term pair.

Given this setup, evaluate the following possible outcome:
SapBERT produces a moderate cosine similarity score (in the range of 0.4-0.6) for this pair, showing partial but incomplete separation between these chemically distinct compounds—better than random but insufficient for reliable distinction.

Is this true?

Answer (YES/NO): NO